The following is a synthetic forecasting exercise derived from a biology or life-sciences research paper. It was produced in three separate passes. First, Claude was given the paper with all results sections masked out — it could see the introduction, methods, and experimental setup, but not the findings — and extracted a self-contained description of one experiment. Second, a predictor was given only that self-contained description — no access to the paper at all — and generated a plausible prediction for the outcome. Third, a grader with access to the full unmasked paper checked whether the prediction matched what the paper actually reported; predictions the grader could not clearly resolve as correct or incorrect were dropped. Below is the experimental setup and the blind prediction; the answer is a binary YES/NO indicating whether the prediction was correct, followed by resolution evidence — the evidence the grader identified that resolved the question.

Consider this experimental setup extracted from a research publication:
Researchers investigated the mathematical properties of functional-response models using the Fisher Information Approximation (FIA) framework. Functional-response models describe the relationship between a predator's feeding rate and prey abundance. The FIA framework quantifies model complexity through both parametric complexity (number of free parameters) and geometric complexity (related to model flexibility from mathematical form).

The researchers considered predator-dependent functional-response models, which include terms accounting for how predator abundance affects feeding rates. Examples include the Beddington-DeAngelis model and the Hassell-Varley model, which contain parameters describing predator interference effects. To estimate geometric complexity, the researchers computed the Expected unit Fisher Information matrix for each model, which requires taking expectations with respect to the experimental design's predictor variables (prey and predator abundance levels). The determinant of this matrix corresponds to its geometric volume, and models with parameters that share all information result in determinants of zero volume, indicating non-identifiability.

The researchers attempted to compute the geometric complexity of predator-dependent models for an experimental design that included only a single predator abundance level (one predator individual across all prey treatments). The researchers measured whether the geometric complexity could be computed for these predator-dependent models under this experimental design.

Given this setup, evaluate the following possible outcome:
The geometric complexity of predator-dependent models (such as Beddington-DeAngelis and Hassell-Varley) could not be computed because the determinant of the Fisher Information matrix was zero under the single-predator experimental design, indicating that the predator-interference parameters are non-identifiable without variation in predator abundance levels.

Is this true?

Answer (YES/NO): YES